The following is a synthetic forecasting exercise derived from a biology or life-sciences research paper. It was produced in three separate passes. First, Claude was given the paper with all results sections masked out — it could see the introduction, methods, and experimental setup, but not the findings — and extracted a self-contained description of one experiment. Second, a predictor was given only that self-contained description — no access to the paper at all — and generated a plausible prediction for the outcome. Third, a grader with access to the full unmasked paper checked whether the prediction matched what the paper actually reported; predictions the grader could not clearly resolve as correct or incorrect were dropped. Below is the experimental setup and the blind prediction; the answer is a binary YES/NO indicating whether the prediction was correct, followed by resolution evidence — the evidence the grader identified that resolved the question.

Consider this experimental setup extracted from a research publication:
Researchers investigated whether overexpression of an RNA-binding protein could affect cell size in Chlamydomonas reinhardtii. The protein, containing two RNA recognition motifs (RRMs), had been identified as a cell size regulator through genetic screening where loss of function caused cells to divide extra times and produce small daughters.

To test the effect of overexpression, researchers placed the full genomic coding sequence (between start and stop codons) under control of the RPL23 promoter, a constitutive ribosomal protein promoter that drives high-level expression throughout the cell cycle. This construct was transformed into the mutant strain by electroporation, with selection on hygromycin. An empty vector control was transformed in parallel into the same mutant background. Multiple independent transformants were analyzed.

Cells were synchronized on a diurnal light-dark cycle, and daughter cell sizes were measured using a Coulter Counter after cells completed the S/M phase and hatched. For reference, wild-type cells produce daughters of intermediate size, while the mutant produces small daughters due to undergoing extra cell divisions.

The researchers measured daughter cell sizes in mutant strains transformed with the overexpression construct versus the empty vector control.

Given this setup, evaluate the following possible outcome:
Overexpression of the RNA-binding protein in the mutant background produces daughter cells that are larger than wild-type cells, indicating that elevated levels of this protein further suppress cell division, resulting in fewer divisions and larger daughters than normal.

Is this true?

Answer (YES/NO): YES